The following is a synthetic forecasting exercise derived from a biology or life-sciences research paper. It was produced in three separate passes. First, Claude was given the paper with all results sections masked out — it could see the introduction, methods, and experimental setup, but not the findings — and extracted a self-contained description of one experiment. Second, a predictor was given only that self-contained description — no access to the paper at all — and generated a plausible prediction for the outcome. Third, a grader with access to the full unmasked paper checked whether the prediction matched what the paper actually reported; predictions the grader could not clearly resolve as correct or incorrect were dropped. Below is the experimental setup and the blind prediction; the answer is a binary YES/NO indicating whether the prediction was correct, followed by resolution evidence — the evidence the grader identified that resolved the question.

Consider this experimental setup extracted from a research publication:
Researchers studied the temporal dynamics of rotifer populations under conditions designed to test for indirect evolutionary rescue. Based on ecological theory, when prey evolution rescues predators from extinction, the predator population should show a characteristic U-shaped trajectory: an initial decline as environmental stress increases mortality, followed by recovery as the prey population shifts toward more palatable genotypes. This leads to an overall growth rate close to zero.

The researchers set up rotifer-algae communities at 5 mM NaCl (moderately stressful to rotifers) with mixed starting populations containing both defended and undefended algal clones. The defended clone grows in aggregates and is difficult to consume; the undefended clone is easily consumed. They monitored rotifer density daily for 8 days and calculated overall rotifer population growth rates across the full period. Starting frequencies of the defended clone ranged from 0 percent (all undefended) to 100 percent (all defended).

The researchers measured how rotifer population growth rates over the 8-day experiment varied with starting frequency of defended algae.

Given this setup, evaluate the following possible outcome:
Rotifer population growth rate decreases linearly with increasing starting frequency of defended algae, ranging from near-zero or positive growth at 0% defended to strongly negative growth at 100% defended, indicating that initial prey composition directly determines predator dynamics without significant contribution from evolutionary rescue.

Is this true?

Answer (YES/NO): NO